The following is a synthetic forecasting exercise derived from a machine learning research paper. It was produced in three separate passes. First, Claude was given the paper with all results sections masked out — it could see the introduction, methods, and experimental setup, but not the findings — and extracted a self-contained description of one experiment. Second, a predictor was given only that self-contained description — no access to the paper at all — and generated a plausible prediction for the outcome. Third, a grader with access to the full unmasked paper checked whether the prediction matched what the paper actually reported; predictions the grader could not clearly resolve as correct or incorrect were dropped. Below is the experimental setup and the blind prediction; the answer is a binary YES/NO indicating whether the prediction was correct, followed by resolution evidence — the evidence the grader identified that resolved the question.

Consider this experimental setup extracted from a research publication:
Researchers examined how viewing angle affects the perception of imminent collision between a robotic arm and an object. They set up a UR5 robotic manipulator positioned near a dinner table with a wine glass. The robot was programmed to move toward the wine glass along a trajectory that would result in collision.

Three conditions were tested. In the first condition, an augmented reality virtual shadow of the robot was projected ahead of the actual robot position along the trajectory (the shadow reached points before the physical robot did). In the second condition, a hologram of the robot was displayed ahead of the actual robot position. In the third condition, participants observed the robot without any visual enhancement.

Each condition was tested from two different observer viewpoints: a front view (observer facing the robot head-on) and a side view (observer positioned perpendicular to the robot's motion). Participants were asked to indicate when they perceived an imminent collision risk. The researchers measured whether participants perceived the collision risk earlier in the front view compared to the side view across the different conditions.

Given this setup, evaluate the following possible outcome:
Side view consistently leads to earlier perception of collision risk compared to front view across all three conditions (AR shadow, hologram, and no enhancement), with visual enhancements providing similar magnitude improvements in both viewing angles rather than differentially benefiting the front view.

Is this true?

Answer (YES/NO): NO